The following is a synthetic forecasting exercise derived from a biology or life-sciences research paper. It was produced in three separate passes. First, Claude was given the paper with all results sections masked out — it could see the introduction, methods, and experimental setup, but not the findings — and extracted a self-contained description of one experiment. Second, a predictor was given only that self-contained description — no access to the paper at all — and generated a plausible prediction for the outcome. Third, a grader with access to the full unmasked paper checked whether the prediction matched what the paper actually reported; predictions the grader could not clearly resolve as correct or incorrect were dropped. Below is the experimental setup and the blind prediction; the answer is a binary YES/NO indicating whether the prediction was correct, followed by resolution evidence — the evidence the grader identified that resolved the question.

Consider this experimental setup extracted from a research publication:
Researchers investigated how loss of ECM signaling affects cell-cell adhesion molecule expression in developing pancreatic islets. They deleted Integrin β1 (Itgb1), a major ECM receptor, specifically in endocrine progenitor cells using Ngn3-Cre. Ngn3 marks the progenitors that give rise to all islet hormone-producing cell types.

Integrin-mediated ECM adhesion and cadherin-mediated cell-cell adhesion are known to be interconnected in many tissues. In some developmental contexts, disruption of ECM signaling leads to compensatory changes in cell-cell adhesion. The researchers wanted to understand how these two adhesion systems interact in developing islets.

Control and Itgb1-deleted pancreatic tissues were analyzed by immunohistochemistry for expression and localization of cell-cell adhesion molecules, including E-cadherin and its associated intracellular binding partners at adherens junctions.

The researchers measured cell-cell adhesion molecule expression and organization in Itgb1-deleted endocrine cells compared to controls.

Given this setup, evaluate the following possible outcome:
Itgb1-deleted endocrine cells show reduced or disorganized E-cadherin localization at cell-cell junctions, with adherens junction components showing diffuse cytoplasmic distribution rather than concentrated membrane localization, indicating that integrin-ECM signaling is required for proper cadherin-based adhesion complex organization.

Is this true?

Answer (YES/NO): NO